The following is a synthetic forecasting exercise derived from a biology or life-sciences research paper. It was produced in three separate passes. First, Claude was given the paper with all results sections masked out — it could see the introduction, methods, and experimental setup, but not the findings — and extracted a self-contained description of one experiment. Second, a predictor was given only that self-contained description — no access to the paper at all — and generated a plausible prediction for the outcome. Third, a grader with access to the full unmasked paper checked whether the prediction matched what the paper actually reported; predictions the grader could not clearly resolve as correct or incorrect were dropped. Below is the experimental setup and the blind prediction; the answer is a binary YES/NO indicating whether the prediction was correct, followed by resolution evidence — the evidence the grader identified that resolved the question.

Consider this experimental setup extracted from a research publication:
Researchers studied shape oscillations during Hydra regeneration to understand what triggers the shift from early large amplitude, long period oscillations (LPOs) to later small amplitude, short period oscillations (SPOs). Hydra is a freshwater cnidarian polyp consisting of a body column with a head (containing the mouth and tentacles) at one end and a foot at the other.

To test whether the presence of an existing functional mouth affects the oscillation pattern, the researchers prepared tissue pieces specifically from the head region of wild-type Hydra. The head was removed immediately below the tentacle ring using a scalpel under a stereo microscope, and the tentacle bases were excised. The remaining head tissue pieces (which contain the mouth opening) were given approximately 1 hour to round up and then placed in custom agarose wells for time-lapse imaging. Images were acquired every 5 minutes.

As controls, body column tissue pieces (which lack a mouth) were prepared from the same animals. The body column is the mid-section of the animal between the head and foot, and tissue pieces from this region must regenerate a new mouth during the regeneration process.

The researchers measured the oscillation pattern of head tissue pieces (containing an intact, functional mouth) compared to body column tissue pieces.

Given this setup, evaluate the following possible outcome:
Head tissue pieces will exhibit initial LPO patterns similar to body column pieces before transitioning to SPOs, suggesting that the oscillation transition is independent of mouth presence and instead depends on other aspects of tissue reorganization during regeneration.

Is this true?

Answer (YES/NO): NO